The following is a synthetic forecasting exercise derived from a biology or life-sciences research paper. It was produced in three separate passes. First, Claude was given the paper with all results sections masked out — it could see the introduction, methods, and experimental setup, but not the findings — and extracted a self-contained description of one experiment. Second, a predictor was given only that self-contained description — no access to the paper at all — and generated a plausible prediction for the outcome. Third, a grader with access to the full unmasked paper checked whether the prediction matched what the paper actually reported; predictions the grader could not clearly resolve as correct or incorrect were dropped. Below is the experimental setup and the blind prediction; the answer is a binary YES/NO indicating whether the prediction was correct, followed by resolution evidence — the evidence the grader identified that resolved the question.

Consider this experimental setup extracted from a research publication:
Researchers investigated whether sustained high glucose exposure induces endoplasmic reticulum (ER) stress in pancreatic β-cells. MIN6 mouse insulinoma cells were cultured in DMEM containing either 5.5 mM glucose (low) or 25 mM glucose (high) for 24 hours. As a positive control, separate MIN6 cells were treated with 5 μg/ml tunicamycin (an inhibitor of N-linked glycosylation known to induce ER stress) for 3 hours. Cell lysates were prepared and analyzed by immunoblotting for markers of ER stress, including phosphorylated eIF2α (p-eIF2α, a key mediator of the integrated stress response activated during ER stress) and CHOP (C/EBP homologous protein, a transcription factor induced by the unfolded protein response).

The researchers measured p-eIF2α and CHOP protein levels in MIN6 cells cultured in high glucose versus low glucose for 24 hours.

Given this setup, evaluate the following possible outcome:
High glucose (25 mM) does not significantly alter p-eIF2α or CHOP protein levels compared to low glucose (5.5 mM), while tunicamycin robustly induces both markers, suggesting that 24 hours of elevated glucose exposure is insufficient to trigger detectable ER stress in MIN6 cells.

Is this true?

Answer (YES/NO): YES